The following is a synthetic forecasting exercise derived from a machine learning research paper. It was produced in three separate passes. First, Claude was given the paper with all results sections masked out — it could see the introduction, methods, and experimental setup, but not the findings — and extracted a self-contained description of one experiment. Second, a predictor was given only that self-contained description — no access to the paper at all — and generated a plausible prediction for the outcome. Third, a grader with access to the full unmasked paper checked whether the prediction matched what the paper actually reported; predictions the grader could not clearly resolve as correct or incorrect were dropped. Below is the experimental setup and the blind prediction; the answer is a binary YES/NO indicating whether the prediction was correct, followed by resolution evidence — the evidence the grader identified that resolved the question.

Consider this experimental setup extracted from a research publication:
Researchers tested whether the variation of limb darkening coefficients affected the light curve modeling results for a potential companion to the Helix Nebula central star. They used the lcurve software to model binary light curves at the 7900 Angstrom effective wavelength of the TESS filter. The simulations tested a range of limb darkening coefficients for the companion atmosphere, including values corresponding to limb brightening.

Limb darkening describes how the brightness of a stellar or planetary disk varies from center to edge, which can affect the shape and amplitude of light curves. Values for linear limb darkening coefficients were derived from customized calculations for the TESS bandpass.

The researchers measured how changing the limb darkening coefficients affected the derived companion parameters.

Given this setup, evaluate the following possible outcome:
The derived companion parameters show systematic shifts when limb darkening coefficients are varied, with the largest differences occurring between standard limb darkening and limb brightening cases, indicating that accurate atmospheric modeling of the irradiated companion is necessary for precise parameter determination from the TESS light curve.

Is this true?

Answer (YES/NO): NO